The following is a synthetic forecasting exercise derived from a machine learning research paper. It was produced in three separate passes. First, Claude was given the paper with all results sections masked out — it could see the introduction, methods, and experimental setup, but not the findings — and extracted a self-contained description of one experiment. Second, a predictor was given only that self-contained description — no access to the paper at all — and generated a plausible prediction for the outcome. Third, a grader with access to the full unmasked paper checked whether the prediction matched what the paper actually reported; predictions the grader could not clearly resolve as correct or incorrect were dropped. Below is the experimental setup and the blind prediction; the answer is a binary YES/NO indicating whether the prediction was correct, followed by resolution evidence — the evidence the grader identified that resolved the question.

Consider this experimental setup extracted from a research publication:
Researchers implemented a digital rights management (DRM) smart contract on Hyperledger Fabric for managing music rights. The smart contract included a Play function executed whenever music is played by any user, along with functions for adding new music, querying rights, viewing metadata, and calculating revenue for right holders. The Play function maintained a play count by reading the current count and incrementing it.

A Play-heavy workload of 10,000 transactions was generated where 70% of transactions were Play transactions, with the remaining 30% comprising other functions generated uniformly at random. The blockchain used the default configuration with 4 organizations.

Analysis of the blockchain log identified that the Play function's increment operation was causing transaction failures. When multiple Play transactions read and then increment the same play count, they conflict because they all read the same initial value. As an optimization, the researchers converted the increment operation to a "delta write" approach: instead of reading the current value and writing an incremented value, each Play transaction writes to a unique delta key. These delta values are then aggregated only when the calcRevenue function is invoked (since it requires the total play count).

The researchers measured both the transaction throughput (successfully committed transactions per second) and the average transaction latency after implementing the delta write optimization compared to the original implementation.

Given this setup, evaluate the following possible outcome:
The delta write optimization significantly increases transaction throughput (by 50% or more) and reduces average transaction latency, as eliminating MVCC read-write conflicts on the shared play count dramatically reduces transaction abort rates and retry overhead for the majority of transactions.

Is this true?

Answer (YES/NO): NO